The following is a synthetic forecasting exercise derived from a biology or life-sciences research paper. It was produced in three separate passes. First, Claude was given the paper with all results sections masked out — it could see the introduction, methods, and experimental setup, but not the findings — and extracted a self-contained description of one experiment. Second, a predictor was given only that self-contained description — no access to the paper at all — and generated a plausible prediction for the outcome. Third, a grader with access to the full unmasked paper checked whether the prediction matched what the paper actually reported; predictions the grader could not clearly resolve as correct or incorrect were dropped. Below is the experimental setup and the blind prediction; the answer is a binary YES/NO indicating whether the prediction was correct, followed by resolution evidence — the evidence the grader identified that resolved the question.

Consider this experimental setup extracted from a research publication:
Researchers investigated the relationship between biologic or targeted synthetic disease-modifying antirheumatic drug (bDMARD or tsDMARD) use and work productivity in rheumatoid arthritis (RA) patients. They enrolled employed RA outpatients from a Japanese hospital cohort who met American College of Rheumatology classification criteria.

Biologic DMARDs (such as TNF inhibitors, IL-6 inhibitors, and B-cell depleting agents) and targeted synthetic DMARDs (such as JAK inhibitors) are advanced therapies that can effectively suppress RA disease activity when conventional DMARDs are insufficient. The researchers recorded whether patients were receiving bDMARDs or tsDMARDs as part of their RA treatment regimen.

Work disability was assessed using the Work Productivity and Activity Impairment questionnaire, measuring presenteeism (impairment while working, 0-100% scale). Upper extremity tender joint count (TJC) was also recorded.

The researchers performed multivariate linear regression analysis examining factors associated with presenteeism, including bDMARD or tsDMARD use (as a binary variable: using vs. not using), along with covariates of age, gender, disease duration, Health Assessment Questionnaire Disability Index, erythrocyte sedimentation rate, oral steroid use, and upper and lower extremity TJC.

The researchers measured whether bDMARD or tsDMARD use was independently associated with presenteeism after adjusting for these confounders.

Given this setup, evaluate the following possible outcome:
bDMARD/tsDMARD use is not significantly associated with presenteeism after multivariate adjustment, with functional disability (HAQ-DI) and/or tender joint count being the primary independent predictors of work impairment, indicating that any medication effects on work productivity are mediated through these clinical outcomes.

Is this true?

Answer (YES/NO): YES